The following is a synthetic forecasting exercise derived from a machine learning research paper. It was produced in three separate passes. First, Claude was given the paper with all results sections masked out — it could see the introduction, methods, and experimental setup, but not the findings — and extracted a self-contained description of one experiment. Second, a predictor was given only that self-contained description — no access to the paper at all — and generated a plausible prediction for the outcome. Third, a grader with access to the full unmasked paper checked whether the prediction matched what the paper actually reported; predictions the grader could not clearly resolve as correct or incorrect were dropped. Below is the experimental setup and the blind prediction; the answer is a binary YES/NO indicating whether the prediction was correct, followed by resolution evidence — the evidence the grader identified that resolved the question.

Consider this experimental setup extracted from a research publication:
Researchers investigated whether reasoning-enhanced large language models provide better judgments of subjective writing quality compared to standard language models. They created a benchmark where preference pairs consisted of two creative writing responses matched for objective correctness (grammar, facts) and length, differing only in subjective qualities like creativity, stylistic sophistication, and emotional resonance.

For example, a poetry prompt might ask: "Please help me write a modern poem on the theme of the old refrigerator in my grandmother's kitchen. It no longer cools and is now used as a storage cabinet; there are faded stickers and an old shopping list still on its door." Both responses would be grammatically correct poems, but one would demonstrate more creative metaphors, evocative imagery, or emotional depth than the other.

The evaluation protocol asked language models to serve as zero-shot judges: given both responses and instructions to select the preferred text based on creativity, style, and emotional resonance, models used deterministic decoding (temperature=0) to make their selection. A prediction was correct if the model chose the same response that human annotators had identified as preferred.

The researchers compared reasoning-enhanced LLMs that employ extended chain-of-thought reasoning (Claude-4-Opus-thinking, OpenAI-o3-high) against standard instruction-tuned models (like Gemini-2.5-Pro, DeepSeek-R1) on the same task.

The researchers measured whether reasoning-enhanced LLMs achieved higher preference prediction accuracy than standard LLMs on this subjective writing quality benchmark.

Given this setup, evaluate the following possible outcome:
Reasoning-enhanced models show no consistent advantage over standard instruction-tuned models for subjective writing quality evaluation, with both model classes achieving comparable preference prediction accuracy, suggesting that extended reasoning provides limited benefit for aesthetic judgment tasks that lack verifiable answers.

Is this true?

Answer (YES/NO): YES